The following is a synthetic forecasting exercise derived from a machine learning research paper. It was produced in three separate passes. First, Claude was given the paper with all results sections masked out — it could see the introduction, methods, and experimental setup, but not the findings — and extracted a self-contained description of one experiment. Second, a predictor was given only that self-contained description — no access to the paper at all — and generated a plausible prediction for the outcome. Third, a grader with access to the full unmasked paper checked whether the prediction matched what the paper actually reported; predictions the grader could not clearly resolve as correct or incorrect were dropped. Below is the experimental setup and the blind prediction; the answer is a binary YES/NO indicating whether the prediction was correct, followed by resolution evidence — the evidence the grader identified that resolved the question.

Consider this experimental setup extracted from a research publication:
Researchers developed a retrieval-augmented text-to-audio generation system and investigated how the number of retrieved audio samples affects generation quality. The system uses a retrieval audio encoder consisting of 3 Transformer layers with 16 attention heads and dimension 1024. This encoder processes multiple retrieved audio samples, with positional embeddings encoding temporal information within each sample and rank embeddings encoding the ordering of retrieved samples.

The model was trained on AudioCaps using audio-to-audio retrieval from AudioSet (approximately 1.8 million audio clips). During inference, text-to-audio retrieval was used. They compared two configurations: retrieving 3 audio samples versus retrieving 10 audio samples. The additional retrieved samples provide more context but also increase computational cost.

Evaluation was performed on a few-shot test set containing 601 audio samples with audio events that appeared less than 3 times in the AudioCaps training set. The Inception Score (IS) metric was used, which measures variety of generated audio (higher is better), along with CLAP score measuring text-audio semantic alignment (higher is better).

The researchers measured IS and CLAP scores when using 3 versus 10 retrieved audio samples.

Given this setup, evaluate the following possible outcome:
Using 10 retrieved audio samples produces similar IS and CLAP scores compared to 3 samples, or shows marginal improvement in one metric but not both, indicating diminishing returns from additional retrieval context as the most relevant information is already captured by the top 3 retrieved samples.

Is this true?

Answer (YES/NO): NO